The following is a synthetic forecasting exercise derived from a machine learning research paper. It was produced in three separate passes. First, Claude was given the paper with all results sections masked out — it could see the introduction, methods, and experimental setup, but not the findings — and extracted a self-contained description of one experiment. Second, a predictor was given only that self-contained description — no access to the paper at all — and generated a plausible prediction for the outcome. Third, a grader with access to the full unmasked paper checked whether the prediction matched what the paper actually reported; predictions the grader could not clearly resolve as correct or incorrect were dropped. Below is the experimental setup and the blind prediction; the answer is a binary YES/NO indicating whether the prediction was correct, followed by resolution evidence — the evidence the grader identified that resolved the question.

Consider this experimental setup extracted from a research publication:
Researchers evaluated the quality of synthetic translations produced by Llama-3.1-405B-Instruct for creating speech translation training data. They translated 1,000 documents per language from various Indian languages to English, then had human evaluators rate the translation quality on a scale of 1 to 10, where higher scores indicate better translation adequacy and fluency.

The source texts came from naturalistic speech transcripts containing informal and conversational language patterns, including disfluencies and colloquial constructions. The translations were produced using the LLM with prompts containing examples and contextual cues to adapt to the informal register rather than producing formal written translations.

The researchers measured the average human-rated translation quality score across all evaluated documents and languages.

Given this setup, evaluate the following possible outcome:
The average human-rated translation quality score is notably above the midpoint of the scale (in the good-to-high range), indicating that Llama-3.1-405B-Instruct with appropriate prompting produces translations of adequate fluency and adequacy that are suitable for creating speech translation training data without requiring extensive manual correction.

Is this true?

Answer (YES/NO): YES